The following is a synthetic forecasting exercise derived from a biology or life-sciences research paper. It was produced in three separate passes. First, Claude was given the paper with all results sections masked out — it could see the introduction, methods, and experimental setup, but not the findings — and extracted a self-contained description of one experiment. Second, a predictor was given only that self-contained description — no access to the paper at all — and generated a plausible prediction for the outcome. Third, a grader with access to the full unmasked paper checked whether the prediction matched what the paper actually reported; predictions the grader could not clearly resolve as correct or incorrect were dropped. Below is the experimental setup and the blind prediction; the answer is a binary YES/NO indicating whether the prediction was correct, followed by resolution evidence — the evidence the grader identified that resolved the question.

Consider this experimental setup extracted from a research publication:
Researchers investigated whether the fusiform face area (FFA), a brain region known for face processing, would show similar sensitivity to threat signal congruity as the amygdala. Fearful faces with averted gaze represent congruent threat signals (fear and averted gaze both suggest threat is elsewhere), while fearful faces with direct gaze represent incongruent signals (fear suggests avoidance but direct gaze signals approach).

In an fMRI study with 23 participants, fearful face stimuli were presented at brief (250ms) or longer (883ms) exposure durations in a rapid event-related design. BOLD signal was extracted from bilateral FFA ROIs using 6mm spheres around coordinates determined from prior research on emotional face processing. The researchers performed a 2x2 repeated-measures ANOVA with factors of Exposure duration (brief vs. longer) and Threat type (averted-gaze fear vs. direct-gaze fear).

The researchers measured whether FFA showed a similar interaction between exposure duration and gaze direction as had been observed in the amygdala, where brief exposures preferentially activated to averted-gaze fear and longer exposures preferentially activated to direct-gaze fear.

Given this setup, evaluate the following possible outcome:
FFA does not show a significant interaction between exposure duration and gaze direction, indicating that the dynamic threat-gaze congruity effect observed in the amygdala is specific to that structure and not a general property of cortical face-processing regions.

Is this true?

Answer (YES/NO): NO